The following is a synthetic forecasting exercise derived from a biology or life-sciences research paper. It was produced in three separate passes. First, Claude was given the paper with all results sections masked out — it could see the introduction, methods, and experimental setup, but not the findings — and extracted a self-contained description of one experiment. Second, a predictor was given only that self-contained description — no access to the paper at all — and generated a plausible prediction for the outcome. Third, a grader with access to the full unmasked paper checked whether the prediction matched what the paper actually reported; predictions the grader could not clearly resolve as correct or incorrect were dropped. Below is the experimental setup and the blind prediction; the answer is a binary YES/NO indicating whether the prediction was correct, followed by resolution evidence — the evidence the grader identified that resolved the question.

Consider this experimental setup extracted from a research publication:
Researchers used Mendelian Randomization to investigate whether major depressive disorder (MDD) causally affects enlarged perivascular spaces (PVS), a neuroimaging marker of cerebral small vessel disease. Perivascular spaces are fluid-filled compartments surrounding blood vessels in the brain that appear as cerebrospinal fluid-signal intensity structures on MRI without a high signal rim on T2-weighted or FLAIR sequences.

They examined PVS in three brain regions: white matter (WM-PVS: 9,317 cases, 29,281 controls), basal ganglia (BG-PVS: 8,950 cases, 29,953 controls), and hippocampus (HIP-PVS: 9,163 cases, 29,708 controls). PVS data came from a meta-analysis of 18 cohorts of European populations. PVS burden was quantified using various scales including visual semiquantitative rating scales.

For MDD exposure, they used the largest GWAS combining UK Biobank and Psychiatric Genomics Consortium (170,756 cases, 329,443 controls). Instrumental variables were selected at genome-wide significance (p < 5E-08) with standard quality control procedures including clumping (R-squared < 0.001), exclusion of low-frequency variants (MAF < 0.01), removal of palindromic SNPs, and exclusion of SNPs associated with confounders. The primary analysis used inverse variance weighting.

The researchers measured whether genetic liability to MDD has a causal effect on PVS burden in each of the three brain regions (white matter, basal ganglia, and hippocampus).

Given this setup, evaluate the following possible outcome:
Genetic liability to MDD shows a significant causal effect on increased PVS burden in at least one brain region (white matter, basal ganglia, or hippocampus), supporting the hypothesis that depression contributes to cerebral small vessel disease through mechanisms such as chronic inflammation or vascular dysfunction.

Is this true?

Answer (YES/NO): YES